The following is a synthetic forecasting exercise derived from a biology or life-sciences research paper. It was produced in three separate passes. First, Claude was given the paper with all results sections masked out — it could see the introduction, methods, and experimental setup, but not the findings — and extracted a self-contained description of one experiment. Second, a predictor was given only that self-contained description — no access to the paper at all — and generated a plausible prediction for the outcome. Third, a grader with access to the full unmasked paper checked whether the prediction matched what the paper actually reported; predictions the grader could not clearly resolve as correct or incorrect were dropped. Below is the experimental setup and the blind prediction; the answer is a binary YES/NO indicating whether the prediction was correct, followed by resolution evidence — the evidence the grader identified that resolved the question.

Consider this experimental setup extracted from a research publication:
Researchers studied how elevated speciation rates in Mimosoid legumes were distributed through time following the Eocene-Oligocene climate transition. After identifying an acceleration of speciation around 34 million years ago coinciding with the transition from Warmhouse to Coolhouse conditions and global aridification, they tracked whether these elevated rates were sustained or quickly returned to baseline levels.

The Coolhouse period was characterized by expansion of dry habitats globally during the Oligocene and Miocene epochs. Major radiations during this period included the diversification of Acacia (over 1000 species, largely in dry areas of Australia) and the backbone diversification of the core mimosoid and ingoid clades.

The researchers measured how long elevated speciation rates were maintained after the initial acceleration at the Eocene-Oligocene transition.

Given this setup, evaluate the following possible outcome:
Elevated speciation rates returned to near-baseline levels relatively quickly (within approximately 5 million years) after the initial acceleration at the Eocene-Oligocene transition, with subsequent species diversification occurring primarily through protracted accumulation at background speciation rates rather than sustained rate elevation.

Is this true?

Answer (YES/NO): NO